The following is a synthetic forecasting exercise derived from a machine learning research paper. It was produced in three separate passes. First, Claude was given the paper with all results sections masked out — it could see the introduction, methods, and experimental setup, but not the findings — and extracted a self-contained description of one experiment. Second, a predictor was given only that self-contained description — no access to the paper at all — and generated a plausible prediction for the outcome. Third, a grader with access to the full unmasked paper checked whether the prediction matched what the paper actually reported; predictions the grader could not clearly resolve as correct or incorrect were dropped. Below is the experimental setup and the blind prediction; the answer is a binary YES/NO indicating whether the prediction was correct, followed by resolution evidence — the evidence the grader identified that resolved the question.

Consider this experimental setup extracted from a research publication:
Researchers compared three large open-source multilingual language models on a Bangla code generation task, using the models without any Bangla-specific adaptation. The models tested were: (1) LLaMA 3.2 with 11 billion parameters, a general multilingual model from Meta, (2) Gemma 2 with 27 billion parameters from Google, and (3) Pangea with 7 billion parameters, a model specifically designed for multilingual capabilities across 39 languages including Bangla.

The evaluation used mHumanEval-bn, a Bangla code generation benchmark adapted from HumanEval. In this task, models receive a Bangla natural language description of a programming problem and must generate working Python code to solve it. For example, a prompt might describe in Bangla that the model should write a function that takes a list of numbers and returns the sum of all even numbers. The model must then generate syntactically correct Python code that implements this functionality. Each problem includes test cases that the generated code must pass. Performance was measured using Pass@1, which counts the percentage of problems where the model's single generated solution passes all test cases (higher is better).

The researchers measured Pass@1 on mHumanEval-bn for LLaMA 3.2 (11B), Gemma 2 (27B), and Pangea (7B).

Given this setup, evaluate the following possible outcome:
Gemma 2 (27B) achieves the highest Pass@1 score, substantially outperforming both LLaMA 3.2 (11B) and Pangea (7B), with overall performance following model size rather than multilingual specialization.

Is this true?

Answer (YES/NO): YES